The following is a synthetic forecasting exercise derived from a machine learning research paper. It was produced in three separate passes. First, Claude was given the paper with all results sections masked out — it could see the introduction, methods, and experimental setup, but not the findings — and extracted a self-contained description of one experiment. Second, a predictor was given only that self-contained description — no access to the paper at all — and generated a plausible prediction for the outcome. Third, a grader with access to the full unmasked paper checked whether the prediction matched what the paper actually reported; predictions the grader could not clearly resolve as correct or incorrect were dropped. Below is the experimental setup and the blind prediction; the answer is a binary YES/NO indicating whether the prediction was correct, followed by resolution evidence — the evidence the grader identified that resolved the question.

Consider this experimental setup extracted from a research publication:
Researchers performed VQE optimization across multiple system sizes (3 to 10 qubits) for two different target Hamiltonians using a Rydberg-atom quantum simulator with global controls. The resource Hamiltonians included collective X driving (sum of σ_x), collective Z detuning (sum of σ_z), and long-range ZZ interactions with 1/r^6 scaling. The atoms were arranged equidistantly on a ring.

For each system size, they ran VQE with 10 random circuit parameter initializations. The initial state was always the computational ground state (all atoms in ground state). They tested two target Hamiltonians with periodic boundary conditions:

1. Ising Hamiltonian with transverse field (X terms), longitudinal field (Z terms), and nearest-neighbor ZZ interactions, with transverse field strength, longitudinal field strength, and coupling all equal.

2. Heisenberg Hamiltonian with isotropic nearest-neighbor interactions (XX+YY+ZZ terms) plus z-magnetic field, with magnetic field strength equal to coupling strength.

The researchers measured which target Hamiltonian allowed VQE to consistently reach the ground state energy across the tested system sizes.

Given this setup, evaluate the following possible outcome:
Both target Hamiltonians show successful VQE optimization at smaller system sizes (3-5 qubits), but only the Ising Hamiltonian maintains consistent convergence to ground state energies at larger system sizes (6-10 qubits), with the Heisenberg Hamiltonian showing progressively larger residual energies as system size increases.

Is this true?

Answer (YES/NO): NO